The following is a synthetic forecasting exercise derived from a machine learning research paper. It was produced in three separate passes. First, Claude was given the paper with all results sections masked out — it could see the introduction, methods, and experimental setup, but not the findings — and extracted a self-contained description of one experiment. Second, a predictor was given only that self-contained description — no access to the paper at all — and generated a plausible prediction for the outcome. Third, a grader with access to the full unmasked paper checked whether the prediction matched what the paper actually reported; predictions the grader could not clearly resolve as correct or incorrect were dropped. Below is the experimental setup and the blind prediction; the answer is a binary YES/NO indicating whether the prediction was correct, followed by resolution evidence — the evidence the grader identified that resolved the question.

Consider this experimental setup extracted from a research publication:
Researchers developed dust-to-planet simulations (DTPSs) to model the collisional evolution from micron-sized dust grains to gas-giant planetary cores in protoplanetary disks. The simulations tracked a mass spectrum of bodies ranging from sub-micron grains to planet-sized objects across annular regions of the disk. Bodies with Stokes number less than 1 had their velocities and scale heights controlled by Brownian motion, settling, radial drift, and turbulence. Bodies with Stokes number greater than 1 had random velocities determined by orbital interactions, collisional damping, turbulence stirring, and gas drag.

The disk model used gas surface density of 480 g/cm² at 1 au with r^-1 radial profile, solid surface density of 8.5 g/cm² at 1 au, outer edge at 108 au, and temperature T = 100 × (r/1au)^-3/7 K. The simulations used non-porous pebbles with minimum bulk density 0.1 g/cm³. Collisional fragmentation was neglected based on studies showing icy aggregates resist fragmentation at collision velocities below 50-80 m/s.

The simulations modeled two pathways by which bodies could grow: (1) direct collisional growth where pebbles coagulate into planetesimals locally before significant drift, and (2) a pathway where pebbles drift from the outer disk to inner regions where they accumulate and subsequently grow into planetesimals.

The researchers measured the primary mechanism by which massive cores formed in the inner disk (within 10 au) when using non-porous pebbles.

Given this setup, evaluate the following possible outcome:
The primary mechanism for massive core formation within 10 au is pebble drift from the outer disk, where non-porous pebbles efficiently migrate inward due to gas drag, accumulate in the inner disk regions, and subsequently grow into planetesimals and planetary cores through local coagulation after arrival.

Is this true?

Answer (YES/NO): YES